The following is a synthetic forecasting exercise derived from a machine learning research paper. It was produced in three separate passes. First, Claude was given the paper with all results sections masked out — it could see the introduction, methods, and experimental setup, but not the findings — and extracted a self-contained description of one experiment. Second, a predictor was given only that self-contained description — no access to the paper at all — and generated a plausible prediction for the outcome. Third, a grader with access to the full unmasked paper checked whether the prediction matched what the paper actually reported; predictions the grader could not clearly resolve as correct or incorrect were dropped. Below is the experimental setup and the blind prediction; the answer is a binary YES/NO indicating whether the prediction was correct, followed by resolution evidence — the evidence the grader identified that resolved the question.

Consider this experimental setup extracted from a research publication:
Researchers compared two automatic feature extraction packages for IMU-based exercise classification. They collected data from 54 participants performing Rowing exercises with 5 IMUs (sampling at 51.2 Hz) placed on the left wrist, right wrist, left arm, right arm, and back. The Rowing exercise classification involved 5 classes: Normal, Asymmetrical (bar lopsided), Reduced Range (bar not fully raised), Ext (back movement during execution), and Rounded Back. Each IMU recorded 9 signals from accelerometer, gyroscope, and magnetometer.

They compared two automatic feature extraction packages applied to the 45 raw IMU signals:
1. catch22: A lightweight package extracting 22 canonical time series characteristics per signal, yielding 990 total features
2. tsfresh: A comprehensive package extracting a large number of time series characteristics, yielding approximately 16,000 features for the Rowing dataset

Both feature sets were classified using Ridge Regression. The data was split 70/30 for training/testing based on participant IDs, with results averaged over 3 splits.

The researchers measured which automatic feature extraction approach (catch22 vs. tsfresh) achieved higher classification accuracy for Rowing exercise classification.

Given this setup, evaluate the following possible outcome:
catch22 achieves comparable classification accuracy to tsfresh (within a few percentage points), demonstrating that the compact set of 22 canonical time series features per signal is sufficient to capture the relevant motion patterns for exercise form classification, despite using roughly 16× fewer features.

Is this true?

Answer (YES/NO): NO